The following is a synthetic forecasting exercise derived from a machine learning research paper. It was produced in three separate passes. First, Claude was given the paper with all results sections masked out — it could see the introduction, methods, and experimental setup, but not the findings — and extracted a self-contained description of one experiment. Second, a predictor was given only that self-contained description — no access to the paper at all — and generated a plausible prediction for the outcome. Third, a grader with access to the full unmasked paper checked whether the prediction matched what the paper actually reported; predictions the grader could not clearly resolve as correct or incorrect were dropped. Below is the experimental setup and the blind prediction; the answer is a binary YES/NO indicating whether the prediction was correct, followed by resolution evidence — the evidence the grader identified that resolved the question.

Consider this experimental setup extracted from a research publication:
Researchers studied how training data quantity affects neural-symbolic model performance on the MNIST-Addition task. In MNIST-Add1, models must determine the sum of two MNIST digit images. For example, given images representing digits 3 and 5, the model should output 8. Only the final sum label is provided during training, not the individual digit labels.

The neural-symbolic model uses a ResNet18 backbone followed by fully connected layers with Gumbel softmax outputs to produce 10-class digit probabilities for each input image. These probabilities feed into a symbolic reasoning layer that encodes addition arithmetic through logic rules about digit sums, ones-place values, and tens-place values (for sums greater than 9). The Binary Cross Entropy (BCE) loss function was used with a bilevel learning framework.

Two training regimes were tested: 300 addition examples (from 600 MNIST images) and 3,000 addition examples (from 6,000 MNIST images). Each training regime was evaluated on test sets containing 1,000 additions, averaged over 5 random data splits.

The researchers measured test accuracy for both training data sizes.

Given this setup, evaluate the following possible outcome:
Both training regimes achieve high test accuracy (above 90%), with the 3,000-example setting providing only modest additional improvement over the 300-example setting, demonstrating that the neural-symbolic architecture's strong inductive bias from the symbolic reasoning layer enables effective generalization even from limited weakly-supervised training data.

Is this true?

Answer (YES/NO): NO